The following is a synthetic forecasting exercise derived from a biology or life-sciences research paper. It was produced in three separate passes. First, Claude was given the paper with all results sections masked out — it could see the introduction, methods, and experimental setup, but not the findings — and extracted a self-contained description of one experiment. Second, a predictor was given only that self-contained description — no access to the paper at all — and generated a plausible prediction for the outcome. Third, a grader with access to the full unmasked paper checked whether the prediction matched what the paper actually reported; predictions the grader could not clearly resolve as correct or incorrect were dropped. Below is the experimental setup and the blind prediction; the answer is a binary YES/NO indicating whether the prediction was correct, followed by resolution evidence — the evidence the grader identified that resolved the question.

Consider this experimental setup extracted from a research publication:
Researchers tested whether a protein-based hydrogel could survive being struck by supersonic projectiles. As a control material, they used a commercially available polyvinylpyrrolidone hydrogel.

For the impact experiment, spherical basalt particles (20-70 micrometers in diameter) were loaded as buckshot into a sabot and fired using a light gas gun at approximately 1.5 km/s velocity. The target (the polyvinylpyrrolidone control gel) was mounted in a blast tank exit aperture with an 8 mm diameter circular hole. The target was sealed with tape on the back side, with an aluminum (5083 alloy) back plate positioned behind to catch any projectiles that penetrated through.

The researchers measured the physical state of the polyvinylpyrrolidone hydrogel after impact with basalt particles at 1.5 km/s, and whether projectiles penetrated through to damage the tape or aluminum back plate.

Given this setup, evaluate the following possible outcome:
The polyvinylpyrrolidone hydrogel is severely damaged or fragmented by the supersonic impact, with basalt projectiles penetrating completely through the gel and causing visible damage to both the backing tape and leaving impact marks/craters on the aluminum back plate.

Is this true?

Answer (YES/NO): YES